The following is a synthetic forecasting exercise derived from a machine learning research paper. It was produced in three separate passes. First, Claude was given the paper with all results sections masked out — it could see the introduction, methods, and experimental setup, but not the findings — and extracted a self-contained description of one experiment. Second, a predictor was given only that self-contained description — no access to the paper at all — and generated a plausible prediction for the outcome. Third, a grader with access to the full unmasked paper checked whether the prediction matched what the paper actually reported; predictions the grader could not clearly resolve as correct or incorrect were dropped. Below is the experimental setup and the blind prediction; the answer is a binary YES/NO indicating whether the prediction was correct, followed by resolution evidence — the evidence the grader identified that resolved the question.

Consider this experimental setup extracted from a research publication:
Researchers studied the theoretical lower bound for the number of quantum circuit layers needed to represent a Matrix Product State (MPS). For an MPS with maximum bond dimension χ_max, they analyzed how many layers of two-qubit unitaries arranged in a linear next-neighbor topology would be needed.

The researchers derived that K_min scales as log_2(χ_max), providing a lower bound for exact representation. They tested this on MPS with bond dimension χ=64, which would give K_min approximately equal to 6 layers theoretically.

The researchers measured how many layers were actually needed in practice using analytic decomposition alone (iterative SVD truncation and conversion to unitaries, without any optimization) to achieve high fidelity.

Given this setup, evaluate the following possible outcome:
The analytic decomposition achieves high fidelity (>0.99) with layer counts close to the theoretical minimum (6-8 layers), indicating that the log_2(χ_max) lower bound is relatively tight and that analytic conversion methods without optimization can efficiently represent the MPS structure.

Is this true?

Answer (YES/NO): NO